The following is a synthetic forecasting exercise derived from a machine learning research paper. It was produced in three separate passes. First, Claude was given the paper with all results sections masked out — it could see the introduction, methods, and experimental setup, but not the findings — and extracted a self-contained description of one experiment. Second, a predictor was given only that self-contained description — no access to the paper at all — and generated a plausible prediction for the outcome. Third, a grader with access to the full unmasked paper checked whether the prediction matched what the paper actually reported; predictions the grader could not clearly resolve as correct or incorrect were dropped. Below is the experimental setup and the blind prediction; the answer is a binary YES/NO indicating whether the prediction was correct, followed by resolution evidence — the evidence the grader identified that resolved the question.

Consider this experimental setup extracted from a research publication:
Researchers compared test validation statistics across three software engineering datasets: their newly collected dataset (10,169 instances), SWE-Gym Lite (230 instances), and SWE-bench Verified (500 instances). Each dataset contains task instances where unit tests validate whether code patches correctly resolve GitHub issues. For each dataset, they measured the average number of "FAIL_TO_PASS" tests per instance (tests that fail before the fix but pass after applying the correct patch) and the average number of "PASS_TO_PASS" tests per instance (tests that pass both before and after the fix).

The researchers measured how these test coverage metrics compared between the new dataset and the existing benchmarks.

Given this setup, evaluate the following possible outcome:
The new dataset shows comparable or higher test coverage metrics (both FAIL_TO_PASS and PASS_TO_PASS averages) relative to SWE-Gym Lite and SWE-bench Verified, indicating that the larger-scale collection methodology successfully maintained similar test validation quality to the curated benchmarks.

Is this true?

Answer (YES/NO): NO